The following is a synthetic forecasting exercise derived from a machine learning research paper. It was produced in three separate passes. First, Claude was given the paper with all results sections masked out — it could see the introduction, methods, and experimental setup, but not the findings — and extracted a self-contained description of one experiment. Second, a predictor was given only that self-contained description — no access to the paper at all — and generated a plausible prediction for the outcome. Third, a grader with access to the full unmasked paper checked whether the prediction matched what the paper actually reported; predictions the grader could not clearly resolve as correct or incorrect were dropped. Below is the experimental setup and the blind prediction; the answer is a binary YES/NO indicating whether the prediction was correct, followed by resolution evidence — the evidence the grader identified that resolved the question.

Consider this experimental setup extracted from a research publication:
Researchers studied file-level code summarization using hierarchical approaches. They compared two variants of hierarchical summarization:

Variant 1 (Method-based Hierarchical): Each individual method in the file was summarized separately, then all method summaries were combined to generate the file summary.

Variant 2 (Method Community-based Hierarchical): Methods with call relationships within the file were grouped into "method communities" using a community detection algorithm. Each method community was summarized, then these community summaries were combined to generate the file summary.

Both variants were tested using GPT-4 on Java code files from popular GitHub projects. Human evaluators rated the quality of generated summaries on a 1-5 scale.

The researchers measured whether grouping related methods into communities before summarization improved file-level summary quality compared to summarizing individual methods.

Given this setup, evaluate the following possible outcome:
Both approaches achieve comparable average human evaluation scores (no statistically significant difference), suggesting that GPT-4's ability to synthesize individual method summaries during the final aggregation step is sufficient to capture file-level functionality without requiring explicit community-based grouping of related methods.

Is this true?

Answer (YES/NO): NO